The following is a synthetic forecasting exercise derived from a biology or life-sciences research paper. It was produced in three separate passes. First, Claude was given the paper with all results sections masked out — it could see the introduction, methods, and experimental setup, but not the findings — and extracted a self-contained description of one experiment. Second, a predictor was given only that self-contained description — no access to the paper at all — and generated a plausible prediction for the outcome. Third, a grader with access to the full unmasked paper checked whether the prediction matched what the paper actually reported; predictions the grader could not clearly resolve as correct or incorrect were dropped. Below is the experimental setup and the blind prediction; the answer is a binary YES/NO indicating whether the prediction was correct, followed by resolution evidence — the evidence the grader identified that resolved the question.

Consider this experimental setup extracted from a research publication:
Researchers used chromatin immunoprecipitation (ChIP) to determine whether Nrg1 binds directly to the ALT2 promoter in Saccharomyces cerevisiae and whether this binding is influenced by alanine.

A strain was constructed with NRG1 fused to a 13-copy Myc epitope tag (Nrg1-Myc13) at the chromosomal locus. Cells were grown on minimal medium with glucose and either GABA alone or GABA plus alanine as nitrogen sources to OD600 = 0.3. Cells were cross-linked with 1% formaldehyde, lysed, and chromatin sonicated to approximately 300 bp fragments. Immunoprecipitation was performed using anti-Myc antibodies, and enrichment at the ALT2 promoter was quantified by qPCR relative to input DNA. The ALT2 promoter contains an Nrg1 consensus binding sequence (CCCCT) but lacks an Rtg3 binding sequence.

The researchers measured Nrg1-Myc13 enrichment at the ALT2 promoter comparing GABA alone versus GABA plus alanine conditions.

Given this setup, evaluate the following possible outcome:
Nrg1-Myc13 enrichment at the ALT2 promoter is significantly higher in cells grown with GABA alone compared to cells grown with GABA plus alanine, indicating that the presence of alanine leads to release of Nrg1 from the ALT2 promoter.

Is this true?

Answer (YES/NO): NO